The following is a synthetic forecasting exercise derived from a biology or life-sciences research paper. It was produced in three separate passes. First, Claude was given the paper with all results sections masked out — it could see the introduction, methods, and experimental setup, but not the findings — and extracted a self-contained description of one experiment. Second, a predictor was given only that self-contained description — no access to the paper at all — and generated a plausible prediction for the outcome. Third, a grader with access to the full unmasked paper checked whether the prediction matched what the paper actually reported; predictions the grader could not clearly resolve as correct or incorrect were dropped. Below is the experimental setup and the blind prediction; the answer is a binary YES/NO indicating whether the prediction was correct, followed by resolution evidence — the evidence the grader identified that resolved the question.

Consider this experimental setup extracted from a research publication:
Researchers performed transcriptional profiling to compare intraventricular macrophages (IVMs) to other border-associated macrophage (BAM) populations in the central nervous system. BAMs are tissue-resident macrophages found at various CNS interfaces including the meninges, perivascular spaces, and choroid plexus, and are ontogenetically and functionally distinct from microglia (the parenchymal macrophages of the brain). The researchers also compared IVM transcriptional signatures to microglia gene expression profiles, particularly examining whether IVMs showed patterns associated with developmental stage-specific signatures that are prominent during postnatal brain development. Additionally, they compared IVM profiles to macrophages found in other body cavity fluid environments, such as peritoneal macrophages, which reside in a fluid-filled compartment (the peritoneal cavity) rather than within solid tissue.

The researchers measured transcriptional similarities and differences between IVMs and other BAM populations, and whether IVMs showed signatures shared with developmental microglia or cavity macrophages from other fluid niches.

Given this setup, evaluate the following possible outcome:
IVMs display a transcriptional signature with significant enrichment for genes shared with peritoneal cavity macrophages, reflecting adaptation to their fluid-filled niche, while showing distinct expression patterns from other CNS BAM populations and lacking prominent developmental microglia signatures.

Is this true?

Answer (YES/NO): NO